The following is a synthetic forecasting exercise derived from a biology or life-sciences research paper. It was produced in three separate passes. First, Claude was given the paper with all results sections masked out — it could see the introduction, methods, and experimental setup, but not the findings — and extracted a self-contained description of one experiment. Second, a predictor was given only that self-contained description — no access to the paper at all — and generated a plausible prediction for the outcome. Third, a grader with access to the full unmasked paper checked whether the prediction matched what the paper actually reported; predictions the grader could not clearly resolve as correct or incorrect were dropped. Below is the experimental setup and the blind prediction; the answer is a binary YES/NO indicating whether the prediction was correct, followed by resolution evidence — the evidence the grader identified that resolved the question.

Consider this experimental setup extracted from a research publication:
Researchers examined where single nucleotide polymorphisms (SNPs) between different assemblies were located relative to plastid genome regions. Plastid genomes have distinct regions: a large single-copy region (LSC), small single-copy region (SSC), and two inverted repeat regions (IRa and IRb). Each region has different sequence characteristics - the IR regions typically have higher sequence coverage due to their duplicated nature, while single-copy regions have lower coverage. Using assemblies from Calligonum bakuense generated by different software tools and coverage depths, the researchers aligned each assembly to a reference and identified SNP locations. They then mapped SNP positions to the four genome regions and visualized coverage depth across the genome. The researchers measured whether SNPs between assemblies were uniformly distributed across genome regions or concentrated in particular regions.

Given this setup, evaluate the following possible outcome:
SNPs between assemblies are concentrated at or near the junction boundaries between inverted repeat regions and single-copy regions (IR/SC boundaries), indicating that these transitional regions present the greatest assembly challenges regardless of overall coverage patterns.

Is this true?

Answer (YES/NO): NO